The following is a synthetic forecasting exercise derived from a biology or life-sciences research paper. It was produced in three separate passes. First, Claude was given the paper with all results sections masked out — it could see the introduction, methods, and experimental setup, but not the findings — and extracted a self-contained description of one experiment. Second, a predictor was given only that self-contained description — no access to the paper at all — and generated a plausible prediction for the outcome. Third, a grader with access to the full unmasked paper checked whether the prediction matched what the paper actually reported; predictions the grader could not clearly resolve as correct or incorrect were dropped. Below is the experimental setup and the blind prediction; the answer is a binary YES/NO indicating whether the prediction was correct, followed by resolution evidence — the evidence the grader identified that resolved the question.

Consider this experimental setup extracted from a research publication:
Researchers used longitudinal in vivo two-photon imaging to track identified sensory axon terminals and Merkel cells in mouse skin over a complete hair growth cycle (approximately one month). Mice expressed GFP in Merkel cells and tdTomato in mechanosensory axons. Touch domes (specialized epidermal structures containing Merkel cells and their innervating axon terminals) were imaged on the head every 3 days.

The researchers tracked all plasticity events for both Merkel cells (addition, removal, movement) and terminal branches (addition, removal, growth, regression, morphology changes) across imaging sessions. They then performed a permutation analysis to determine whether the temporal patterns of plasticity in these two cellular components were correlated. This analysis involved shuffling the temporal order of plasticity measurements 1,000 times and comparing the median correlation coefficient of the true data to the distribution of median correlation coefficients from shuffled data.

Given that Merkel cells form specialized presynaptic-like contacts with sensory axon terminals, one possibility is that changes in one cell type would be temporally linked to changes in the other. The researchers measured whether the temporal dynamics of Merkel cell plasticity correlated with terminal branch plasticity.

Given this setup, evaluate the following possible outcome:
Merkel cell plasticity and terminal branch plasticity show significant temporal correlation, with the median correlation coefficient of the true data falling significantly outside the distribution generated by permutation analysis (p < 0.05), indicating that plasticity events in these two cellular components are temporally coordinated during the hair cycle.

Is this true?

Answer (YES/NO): NO